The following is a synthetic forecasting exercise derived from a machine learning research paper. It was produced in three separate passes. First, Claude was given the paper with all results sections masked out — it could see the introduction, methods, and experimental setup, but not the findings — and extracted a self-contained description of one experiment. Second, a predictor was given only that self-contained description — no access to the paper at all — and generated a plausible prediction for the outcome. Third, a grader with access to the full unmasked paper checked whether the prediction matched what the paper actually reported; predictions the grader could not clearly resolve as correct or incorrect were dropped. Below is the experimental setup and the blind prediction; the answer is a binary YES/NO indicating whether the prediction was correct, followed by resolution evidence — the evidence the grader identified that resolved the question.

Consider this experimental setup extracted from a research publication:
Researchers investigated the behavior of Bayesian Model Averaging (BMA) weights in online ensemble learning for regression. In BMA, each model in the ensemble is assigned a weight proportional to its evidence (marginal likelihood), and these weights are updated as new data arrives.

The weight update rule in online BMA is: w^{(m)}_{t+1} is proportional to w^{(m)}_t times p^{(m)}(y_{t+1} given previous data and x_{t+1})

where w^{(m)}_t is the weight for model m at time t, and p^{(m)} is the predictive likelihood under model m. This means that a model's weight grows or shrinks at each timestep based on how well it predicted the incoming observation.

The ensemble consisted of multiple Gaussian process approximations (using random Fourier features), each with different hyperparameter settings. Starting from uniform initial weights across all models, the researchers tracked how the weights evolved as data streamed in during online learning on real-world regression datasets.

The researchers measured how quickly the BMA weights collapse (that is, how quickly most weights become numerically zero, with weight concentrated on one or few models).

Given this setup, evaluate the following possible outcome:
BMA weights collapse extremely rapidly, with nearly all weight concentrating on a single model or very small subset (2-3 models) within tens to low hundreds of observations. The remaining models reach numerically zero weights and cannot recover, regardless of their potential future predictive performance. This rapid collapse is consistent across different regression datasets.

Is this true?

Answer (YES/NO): NO